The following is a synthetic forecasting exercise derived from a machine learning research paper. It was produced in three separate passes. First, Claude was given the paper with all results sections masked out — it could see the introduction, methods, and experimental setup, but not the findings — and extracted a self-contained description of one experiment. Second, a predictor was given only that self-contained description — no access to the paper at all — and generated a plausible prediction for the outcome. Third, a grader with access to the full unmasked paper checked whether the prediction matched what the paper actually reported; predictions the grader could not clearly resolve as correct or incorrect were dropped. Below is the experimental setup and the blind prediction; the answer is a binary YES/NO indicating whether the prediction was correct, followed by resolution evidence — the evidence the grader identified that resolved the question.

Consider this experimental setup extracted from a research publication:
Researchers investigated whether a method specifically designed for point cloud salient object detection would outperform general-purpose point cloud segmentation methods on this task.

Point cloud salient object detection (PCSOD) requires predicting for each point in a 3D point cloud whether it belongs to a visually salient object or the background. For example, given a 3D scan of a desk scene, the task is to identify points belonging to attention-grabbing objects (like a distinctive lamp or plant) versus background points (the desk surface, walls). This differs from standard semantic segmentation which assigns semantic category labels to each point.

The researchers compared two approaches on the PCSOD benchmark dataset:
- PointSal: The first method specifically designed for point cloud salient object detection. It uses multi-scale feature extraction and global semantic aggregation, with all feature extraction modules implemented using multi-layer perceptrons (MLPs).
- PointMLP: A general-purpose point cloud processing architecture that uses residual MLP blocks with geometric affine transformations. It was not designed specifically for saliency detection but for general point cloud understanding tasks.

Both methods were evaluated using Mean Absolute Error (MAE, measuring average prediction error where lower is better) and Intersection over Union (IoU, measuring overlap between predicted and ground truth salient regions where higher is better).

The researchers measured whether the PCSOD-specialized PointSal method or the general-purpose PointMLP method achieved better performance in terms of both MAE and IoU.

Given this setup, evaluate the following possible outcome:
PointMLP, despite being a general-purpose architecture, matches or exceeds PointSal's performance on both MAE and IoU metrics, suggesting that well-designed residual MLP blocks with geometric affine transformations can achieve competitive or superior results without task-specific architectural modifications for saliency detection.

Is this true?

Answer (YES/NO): YES